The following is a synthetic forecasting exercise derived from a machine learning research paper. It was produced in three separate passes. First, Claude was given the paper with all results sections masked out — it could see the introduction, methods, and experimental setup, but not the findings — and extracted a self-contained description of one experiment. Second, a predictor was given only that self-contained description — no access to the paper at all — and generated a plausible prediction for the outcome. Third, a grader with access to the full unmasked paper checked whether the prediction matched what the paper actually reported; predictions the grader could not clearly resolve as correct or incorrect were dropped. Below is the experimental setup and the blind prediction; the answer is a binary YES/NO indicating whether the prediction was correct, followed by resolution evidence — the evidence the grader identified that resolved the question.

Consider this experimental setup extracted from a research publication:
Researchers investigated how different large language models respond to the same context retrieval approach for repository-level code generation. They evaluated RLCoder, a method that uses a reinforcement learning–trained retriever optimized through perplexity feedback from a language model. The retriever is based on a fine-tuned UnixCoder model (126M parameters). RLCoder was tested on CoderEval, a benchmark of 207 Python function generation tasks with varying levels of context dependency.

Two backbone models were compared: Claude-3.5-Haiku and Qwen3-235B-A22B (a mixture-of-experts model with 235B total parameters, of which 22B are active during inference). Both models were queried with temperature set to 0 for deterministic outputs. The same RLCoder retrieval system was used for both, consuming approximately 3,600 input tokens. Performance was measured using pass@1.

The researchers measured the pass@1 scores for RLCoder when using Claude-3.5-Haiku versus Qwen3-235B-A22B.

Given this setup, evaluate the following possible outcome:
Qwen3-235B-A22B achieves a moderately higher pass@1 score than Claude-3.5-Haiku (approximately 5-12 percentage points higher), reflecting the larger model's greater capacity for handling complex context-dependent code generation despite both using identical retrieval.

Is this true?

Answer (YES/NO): NO